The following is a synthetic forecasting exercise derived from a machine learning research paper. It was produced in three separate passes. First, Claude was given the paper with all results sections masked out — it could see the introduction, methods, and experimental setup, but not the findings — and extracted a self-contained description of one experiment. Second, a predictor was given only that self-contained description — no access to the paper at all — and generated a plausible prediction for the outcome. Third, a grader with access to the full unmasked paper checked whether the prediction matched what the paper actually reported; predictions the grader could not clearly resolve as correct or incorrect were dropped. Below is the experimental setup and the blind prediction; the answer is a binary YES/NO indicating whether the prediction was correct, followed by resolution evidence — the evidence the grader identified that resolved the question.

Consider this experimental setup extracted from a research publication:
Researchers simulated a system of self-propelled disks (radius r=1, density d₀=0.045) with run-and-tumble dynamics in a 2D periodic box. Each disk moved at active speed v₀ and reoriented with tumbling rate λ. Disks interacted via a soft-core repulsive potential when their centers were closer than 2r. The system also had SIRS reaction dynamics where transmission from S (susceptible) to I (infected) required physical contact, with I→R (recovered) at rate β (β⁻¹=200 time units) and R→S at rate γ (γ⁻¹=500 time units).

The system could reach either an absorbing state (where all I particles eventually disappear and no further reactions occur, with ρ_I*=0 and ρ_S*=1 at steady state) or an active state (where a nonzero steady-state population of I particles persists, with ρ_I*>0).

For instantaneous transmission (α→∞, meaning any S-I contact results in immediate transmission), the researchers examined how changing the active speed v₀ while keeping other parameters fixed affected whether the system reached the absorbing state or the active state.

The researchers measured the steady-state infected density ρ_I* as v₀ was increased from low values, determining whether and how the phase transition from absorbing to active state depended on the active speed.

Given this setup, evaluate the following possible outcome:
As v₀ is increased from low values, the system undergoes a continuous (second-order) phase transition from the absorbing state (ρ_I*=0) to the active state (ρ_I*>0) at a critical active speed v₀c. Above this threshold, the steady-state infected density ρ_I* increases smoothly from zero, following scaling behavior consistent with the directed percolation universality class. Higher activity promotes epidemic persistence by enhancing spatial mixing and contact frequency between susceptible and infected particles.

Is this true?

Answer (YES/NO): NO